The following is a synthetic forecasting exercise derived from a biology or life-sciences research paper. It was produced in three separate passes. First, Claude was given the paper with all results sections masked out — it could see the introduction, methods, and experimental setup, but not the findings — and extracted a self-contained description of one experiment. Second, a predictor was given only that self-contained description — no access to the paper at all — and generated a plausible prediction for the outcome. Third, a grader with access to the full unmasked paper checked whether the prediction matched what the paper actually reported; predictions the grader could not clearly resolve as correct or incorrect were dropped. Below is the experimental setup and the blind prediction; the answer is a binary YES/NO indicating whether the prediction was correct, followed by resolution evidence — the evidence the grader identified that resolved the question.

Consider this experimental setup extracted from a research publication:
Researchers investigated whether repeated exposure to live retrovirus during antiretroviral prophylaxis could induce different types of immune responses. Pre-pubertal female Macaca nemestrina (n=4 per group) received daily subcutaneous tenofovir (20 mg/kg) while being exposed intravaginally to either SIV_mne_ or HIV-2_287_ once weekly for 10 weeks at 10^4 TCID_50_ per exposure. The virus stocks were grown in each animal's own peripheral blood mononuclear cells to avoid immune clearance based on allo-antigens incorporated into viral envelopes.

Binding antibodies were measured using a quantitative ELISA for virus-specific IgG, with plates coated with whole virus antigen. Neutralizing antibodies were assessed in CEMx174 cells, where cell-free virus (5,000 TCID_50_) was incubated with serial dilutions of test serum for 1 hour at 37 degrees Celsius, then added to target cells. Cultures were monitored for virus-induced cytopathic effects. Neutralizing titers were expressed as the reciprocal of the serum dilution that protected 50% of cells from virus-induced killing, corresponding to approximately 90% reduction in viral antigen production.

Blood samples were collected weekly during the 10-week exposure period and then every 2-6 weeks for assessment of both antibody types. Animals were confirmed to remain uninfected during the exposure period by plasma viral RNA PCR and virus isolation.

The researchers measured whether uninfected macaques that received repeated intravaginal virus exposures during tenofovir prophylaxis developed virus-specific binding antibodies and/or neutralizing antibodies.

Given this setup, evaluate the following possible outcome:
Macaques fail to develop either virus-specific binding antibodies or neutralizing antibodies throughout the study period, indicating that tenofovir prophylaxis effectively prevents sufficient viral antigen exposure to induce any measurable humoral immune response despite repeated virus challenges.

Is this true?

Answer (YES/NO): NO